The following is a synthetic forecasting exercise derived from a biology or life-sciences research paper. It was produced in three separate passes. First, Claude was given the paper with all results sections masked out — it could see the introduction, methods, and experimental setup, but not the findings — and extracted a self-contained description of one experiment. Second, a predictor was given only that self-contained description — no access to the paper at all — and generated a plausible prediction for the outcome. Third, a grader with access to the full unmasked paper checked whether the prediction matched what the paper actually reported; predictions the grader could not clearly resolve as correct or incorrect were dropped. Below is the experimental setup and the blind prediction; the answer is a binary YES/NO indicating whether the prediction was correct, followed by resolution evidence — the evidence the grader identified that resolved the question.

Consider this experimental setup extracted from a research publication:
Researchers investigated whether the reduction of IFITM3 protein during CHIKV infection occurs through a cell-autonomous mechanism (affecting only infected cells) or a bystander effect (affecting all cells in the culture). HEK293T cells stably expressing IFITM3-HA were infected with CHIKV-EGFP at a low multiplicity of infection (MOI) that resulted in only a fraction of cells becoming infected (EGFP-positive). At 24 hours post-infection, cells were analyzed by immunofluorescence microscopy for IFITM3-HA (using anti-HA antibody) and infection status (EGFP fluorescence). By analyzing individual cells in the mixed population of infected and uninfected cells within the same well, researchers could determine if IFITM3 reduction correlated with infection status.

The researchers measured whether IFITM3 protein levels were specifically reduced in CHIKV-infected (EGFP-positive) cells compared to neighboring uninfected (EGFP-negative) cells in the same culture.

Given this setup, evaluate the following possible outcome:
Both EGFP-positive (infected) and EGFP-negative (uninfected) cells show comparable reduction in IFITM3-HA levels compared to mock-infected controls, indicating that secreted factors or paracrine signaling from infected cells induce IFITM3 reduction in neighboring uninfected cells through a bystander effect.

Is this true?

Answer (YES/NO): NO